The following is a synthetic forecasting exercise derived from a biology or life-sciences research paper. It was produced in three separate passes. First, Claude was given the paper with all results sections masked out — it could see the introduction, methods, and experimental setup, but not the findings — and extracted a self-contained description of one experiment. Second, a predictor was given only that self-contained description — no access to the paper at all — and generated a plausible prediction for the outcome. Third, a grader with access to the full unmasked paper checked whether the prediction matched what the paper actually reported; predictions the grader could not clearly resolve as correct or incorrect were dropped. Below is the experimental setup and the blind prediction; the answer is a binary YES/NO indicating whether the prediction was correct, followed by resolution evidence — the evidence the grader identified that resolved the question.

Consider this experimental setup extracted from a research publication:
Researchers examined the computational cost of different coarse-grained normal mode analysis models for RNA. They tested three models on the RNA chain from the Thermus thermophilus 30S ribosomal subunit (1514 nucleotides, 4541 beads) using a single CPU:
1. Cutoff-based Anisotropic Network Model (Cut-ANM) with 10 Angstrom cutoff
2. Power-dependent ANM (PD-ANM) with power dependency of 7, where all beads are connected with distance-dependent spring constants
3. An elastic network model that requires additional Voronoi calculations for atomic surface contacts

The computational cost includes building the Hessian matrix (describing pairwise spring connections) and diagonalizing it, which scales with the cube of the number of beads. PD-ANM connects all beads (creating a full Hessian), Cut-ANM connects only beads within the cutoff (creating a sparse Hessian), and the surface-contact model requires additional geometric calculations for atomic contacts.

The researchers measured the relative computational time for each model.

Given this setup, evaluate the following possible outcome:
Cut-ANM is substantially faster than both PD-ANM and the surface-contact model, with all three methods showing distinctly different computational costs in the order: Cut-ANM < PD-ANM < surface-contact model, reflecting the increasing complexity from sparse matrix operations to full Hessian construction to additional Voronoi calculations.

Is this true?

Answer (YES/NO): NO